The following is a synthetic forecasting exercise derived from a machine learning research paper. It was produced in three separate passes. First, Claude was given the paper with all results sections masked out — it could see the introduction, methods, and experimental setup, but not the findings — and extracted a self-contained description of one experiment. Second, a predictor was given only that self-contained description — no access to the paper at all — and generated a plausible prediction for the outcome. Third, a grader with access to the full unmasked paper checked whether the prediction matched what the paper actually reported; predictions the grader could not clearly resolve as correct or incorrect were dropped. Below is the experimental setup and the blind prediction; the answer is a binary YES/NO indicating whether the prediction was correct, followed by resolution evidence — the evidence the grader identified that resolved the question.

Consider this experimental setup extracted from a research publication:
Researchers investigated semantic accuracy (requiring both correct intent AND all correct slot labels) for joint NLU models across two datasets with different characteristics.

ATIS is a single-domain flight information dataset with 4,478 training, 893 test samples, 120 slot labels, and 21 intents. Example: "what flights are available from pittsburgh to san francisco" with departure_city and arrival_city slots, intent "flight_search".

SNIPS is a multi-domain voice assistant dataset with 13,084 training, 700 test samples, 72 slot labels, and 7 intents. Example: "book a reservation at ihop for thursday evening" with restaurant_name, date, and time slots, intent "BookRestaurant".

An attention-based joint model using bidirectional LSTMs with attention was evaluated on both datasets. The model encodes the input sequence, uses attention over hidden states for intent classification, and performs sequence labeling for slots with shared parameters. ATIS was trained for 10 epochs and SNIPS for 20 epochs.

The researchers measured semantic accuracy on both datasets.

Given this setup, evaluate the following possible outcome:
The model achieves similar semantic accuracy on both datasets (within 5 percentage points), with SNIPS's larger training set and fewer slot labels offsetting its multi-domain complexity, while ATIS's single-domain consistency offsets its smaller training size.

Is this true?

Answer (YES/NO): NO